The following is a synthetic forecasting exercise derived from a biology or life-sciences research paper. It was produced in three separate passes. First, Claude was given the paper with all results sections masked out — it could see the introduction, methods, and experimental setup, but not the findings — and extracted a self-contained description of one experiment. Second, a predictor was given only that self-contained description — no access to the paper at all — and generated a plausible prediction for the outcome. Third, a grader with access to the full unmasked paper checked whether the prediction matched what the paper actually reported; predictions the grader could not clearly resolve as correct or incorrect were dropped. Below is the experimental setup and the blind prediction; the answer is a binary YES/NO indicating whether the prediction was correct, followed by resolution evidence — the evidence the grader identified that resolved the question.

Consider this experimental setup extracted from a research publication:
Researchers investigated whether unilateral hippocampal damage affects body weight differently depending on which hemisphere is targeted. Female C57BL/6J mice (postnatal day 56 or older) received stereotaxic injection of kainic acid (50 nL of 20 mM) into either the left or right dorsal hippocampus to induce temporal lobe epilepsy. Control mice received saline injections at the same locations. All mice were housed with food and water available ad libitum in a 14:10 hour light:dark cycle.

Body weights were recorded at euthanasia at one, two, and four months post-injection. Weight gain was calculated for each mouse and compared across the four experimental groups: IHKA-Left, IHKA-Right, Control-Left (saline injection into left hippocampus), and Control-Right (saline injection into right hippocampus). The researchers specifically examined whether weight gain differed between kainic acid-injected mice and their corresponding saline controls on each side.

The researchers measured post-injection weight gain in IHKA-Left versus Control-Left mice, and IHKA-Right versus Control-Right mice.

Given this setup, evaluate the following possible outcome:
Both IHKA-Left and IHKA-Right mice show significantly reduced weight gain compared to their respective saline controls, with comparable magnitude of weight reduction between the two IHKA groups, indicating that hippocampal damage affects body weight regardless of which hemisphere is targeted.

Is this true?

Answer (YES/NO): NO